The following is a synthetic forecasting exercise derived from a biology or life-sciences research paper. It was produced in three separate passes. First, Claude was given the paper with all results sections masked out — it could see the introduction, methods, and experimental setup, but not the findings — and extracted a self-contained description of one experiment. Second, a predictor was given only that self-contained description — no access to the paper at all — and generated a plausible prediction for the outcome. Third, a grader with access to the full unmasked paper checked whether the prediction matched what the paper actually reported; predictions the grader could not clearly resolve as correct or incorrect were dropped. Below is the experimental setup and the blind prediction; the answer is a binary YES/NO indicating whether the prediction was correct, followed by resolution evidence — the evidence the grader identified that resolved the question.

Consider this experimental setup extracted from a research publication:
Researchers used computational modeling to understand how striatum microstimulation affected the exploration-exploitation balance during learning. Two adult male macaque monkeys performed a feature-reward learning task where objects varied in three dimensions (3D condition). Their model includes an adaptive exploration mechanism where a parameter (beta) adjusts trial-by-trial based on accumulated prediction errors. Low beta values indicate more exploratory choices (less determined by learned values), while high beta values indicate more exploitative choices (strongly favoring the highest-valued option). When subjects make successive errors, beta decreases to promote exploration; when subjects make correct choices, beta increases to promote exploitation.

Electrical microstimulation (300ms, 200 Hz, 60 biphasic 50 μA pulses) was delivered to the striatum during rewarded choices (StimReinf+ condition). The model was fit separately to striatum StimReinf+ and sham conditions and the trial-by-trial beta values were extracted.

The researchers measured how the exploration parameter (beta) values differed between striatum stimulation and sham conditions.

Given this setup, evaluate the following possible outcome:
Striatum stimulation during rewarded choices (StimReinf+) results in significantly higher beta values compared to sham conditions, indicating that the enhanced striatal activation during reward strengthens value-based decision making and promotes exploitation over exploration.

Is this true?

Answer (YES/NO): YES